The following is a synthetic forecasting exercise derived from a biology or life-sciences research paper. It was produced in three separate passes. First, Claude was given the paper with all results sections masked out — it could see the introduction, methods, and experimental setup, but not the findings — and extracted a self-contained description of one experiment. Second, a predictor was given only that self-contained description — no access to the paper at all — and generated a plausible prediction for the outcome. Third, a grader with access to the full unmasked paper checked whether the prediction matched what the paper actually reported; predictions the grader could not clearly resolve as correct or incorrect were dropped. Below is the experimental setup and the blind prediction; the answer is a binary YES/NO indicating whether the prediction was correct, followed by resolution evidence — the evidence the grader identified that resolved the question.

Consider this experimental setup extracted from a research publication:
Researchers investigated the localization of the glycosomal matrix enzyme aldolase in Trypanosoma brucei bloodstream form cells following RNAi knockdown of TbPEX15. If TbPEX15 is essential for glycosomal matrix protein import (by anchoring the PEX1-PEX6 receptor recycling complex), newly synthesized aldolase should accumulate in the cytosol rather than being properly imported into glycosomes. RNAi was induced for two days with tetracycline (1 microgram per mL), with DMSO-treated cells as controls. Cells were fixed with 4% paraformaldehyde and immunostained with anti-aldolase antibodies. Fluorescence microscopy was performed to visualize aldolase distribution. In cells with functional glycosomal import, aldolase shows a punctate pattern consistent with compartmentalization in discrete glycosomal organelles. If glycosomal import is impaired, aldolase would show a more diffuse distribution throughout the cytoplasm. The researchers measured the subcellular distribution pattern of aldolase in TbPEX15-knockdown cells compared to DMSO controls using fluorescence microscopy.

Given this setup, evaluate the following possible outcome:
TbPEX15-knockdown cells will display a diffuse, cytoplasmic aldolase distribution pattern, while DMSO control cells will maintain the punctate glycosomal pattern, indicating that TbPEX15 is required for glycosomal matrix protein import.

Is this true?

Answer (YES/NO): NO